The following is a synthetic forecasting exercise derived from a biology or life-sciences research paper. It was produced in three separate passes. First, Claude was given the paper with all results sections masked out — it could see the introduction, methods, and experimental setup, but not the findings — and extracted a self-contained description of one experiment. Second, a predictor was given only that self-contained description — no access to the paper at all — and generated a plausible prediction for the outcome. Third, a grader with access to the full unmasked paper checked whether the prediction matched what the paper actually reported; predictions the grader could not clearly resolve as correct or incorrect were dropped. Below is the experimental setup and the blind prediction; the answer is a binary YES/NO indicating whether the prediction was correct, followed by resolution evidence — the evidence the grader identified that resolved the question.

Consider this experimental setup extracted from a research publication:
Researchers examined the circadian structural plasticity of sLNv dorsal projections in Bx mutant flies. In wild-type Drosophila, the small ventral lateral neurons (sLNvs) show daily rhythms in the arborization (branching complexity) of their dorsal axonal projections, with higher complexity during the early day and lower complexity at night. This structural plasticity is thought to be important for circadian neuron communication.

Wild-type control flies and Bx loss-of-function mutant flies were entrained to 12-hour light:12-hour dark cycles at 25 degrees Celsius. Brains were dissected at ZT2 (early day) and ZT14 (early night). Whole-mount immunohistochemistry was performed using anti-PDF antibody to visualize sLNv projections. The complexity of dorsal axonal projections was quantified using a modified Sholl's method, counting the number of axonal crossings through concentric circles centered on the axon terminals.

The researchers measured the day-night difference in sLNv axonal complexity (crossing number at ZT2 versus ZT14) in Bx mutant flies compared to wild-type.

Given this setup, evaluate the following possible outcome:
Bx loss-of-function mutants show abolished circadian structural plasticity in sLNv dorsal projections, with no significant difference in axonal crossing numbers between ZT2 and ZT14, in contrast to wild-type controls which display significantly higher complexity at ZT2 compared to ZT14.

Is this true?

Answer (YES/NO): YES